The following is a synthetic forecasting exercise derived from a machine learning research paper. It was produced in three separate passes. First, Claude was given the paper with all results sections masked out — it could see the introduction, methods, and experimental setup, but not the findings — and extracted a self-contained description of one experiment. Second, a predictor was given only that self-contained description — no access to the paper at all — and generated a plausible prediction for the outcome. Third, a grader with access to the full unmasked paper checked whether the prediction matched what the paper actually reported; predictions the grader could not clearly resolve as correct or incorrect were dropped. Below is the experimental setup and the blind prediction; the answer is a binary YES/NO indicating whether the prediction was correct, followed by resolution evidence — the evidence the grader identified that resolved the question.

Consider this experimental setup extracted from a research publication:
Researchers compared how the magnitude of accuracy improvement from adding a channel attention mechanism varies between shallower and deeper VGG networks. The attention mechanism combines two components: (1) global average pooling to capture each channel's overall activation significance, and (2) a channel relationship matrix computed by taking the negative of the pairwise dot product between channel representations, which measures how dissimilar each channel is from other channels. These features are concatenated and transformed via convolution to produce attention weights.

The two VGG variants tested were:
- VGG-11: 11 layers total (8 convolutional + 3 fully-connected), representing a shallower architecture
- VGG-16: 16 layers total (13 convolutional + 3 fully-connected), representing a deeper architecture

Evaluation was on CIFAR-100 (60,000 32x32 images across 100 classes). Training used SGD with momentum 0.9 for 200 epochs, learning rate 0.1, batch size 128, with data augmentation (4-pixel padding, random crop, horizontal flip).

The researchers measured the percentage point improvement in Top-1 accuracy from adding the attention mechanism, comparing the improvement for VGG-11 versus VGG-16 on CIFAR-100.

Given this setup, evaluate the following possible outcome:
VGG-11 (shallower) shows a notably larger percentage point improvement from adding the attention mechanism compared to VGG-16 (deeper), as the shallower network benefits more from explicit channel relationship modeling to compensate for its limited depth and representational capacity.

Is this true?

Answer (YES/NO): YES